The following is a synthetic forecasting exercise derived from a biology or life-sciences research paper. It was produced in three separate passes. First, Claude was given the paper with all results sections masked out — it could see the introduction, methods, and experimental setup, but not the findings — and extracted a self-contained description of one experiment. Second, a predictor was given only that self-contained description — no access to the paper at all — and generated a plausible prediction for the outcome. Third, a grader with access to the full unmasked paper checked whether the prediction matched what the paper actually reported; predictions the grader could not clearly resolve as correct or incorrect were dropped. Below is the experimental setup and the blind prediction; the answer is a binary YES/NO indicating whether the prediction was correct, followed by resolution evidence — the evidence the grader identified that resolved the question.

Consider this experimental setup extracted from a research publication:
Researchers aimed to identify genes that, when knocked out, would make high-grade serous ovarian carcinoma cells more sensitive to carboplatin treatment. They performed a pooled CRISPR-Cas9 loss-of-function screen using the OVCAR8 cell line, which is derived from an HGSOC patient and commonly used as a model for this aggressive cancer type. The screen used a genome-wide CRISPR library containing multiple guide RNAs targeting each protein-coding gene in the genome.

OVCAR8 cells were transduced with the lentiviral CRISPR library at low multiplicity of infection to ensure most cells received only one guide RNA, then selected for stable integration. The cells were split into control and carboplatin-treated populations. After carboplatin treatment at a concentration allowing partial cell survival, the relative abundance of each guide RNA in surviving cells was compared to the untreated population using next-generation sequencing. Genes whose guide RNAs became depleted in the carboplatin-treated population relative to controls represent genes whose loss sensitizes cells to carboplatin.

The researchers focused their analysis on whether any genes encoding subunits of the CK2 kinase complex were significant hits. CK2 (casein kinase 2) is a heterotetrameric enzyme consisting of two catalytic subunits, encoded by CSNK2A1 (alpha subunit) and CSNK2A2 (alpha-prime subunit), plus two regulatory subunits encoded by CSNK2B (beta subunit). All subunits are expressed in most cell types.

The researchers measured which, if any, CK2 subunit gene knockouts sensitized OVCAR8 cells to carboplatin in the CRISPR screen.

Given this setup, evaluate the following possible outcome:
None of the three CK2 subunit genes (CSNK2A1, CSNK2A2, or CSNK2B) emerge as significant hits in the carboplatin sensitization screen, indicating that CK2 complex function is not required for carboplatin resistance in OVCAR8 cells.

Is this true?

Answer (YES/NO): NO